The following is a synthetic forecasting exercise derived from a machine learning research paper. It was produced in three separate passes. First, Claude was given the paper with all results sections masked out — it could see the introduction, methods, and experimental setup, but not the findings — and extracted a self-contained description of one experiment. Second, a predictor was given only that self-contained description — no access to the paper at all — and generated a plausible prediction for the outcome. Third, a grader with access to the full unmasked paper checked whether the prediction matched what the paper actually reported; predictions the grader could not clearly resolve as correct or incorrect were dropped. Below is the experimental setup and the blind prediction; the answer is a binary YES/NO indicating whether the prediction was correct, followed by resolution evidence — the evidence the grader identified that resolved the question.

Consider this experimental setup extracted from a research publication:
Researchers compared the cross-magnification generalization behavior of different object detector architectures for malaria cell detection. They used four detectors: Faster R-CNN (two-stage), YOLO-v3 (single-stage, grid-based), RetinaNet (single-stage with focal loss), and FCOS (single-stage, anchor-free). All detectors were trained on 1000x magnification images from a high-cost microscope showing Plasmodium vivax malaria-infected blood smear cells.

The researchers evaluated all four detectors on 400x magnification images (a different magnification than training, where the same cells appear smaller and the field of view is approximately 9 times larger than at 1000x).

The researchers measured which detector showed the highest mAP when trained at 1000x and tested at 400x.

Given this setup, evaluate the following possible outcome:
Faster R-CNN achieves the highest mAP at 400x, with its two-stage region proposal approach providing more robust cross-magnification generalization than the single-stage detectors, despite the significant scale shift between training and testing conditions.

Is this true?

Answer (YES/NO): NO